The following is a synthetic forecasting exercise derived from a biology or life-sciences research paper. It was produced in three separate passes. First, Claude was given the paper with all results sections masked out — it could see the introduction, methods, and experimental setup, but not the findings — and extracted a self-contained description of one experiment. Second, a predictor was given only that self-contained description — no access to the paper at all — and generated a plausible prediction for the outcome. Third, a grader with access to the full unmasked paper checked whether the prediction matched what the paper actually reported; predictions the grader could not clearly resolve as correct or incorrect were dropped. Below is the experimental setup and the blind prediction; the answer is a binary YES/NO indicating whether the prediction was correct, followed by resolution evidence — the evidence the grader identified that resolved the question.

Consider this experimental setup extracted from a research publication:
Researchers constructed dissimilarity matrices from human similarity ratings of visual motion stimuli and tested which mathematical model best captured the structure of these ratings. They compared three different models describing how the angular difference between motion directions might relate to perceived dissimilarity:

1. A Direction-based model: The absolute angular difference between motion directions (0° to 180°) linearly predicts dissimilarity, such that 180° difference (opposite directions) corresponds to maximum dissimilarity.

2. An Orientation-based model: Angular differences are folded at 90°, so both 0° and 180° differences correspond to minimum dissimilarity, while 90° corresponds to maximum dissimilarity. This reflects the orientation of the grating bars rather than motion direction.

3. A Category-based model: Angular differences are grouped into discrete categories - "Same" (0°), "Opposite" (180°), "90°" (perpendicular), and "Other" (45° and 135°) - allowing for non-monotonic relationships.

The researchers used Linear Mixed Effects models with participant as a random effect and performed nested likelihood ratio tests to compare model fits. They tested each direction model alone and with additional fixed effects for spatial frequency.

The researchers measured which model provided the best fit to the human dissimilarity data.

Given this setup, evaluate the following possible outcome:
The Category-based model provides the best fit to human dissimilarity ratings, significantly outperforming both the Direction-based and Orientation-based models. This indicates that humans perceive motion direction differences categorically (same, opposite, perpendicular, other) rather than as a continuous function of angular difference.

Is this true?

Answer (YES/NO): YES